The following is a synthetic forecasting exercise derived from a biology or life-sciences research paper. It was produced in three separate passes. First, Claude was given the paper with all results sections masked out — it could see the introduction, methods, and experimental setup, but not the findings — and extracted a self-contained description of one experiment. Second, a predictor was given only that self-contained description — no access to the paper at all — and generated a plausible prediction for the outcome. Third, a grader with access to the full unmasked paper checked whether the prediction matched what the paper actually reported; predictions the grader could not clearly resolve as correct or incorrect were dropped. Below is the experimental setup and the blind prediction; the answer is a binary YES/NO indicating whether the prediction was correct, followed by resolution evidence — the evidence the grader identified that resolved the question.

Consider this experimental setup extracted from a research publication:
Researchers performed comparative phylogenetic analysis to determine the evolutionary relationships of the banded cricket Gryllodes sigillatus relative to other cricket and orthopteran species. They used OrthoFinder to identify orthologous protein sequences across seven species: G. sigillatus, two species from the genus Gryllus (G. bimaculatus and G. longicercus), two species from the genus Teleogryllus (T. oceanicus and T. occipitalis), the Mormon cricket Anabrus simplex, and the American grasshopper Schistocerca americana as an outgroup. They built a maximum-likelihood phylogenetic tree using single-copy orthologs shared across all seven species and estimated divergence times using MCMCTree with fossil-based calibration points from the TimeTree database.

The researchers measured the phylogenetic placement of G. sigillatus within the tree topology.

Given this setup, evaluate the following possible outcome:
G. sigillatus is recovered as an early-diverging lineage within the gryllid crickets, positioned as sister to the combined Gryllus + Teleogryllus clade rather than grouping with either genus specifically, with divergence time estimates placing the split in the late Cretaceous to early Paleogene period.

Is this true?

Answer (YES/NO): NO